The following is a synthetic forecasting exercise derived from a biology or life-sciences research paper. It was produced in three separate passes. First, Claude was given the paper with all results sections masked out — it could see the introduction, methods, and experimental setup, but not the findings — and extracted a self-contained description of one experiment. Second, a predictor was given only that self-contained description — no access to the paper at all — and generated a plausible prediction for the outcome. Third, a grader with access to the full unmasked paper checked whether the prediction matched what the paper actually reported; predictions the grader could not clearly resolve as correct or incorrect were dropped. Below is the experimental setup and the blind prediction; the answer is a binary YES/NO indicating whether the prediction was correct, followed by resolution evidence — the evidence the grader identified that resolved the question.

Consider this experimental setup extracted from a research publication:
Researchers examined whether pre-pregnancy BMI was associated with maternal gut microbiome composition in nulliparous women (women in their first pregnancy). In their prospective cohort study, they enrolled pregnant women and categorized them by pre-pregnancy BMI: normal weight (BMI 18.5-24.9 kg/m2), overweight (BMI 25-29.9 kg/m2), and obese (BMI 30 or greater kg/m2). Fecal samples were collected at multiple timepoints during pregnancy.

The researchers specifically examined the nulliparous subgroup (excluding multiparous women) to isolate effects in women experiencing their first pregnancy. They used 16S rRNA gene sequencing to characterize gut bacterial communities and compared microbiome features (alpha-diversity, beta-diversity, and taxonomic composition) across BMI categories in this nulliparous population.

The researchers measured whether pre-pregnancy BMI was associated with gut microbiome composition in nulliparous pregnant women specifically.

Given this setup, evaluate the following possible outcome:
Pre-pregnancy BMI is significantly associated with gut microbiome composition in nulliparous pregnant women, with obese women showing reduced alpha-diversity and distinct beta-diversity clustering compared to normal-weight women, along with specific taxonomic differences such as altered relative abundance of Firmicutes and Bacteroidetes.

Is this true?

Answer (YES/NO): NO